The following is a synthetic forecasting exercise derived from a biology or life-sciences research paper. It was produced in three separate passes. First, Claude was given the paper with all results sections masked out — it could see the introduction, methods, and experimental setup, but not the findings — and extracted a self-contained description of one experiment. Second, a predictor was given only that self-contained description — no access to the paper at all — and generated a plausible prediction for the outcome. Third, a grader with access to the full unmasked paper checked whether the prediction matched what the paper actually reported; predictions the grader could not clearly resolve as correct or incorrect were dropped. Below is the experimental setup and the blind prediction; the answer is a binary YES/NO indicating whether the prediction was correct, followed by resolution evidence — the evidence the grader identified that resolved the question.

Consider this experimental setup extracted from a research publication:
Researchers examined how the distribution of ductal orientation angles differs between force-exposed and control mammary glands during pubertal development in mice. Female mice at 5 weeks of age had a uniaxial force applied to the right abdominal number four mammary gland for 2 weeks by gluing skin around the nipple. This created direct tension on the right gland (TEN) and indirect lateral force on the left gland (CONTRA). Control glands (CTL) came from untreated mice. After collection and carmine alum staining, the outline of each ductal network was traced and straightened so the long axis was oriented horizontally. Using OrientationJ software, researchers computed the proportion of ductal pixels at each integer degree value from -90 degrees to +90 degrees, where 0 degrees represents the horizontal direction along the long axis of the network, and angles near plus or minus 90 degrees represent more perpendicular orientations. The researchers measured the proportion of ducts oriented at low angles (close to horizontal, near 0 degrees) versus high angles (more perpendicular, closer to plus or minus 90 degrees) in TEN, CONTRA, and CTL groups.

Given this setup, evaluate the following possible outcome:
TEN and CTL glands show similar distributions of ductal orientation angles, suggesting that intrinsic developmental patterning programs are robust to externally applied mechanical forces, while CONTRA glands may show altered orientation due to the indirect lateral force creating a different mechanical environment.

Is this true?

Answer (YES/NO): NO